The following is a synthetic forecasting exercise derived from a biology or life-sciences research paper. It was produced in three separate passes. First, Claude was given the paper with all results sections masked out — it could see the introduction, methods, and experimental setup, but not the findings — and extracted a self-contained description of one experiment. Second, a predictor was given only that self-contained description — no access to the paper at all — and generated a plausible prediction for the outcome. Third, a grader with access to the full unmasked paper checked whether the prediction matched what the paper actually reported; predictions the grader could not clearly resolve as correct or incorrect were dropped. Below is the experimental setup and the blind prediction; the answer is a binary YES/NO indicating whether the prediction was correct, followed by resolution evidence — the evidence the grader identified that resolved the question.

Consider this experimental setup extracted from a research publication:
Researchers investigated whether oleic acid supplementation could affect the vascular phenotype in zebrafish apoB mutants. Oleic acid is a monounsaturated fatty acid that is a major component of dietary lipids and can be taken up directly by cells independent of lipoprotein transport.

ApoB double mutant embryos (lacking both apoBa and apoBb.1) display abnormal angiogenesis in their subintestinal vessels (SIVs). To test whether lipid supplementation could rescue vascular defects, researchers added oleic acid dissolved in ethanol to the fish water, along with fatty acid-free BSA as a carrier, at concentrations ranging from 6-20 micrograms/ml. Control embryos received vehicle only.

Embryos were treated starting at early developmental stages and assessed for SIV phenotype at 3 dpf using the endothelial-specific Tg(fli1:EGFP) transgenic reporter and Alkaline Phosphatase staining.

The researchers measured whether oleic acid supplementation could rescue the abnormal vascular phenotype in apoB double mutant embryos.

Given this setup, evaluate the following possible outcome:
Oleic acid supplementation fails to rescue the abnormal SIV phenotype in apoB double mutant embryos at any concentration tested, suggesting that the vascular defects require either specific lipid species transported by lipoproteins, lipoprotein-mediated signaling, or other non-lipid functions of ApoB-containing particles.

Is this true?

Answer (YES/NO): YES